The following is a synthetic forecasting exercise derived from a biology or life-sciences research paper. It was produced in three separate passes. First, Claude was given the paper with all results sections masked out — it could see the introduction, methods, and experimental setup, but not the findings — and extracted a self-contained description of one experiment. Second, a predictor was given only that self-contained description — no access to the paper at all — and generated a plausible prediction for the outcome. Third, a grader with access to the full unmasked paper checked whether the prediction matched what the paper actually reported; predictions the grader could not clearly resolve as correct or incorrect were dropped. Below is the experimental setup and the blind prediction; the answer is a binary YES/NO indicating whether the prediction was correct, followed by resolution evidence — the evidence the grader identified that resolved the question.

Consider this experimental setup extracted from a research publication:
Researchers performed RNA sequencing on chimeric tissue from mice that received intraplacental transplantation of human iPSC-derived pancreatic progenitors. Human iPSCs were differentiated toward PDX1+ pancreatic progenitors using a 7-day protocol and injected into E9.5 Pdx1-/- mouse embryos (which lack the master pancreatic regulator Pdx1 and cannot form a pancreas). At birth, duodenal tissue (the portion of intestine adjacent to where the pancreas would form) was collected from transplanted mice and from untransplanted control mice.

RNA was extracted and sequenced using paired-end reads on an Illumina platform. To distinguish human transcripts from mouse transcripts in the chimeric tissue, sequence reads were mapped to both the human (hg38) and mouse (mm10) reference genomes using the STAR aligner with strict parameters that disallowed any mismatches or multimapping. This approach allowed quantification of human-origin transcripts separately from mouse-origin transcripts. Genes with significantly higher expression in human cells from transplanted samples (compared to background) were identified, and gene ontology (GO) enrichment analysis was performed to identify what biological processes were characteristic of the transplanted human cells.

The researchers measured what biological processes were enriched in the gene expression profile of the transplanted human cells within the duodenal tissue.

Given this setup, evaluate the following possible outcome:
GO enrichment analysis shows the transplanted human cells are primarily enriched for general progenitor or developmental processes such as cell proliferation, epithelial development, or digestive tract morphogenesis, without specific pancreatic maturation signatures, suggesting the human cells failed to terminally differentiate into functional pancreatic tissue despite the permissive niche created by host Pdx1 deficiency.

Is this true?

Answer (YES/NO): NO